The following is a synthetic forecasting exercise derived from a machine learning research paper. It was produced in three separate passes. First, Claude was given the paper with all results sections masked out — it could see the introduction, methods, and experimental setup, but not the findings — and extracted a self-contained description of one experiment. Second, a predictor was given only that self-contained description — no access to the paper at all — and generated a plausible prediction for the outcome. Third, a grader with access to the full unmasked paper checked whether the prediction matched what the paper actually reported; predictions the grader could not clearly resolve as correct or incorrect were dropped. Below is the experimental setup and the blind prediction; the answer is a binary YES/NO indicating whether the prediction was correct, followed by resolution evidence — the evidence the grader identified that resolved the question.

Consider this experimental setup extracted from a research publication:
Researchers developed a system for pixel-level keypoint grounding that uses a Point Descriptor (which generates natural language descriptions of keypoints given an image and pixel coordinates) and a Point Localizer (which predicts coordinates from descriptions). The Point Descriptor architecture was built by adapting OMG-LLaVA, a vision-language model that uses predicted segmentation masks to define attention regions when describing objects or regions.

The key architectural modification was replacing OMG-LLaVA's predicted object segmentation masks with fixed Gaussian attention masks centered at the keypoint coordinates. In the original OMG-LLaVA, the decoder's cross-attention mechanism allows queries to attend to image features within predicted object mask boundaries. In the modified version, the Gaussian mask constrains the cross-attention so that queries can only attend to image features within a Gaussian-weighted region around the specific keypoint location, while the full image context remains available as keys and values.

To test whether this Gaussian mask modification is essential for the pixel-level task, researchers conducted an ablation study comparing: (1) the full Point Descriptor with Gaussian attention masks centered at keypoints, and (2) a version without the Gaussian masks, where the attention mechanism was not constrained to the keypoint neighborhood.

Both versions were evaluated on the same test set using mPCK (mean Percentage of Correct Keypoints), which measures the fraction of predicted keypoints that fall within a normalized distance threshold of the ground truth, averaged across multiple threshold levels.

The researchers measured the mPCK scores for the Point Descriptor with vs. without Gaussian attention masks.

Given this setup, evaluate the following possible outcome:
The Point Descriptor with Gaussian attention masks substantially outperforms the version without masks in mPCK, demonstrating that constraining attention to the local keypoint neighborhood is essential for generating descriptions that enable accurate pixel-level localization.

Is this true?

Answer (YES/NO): YES